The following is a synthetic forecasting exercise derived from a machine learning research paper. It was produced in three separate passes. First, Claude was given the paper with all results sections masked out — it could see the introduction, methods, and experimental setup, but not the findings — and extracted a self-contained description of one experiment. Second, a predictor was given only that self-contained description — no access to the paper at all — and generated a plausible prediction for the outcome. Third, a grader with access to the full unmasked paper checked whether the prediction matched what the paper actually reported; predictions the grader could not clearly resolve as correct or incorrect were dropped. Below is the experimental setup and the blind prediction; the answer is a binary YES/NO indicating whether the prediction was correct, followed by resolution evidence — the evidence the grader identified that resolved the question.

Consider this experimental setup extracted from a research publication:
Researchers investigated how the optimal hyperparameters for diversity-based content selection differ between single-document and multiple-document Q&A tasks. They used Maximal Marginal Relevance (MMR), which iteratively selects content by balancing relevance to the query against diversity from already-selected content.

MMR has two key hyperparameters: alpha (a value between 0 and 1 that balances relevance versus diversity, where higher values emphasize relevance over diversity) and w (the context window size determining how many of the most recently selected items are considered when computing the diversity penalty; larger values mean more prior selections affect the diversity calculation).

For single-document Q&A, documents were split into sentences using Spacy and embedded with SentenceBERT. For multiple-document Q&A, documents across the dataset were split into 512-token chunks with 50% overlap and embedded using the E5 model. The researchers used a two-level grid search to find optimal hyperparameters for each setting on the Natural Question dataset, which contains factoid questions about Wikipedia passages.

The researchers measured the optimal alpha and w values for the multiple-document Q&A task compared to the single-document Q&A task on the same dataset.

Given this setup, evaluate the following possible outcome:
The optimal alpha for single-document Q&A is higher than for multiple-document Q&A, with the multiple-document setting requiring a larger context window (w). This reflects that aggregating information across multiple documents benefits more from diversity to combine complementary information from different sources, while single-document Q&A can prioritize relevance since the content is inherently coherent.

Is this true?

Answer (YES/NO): NO